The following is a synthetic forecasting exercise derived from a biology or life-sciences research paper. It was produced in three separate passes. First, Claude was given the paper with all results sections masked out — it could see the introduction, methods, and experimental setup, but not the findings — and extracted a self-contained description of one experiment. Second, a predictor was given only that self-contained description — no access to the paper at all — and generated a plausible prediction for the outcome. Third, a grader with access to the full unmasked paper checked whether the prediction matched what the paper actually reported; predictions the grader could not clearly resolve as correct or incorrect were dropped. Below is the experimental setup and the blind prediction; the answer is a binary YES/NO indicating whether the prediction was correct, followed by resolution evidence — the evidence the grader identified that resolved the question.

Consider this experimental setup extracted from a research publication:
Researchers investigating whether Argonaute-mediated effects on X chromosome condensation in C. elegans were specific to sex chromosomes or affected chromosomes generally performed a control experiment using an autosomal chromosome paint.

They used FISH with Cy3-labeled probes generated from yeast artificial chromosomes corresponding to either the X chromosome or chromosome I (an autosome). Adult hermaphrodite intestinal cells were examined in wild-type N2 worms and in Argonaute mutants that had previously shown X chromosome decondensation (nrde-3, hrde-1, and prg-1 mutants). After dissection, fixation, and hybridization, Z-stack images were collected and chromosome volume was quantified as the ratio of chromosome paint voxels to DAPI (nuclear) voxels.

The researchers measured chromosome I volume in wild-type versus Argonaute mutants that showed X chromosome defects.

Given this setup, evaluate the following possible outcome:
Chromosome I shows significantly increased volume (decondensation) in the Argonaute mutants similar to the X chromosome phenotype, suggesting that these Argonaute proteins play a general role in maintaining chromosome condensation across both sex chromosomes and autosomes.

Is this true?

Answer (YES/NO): NO